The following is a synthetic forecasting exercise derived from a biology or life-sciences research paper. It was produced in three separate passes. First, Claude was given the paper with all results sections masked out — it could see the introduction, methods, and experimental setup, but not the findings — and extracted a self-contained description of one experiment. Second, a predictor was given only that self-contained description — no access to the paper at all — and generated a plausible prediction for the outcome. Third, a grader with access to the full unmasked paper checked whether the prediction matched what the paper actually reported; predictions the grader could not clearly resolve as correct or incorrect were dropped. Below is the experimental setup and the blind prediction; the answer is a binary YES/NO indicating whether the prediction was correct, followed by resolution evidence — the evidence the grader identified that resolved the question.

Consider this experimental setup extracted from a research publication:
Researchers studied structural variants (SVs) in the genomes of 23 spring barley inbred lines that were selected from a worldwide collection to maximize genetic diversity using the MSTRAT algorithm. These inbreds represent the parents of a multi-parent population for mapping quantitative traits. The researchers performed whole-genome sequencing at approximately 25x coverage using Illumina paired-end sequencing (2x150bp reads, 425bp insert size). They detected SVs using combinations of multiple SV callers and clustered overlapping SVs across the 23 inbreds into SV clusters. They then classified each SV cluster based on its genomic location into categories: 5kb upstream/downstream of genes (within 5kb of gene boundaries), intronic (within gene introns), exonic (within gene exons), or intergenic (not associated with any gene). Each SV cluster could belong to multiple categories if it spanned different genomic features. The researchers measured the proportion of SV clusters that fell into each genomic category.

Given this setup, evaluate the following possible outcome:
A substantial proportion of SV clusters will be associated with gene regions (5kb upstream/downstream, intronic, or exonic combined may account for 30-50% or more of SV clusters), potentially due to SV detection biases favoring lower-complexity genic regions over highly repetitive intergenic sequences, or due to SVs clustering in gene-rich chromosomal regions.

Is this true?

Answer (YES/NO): YES